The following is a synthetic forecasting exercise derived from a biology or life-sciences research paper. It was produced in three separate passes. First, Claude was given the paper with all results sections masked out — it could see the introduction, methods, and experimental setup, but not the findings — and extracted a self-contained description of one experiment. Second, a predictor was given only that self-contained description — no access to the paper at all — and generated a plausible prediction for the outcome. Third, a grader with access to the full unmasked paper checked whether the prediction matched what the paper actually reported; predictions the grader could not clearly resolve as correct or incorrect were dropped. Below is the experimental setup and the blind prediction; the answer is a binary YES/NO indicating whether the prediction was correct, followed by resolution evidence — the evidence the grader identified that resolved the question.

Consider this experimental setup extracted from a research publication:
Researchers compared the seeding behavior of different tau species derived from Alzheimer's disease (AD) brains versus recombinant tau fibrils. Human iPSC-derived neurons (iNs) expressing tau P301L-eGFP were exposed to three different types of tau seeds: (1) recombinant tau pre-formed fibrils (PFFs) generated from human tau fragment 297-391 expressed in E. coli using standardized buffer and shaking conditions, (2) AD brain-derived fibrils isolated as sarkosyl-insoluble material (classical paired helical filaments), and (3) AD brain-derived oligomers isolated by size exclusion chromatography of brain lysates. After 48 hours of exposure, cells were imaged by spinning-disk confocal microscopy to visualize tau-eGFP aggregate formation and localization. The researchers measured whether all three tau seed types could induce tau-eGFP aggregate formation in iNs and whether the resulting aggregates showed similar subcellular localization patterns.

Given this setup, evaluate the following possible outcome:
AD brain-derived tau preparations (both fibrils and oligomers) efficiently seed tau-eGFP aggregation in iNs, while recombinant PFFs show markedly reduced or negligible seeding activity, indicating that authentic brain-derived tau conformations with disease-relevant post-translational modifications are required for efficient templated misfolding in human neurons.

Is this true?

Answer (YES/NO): NO